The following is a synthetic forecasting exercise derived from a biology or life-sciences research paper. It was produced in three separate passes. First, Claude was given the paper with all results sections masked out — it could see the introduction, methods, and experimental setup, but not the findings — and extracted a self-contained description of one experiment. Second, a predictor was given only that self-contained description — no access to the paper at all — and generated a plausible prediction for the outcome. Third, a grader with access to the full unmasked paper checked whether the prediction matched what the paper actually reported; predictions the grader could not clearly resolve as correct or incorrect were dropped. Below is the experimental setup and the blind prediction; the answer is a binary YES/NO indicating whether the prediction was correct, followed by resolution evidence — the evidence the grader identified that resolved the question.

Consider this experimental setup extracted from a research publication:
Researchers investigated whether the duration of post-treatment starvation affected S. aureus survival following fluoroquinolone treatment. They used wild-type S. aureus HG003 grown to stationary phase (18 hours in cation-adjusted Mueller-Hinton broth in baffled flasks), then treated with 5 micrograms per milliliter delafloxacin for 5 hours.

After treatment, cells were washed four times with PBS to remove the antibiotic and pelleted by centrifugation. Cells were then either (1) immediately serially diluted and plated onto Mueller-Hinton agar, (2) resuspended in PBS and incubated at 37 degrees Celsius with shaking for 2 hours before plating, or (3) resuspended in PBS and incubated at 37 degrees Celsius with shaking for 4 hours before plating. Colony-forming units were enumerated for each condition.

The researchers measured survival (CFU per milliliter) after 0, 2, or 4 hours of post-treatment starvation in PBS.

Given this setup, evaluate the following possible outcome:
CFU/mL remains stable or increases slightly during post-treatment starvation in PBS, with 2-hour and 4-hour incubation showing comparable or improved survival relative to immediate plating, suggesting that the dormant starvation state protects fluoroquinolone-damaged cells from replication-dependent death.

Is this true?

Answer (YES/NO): NO